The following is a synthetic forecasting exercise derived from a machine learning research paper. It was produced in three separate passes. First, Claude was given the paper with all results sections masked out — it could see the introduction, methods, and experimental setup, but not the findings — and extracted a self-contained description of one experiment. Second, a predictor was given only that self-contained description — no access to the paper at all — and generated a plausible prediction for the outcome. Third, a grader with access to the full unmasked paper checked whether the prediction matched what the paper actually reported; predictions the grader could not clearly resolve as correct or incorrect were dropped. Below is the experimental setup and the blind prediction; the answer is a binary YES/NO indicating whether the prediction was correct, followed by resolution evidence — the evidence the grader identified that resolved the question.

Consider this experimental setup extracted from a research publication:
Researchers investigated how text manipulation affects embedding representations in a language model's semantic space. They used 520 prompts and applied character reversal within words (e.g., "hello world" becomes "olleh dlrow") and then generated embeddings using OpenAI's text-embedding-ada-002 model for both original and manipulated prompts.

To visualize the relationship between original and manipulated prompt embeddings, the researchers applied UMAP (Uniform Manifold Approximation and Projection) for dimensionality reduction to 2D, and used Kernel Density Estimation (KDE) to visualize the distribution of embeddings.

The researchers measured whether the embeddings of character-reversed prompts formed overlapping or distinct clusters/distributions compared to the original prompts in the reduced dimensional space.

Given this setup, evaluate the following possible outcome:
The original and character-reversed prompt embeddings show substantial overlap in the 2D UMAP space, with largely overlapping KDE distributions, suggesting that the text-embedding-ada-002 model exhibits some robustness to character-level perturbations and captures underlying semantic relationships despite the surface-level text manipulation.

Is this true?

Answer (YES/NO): NO